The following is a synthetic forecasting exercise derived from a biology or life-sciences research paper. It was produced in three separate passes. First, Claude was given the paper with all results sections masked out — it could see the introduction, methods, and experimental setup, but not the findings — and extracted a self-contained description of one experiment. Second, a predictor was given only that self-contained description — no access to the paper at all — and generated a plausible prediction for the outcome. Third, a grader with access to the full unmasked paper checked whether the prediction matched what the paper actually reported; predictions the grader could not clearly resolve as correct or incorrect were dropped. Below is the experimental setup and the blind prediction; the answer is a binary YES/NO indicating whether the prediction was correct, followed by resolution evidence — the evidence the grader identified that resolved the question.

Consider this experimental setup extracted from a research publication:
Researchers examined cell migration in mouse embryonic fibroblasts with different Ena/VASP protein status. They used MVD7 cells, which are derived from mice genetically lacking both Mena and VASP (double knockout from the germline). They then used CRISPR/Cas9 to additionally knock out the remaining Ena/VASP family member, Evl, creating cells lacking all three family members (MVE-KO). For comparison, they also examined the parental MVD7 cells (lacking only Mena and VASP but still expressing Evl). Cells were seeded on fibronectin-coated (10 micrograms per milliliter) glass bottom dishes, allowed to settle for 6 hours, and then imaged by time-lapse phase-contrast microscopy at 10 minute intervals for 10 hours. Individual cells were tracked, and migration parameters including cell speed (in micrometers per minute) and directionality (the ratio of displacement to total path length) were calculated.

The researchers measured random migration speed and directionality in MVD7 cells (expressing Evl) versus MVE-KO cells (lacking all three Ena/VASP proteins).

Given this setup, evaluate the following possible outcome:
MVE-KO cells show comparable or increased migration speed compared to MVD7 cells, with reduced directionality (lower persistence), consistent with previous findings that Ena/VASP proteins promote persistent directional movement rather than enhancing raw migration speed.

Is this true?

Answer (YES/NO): NO